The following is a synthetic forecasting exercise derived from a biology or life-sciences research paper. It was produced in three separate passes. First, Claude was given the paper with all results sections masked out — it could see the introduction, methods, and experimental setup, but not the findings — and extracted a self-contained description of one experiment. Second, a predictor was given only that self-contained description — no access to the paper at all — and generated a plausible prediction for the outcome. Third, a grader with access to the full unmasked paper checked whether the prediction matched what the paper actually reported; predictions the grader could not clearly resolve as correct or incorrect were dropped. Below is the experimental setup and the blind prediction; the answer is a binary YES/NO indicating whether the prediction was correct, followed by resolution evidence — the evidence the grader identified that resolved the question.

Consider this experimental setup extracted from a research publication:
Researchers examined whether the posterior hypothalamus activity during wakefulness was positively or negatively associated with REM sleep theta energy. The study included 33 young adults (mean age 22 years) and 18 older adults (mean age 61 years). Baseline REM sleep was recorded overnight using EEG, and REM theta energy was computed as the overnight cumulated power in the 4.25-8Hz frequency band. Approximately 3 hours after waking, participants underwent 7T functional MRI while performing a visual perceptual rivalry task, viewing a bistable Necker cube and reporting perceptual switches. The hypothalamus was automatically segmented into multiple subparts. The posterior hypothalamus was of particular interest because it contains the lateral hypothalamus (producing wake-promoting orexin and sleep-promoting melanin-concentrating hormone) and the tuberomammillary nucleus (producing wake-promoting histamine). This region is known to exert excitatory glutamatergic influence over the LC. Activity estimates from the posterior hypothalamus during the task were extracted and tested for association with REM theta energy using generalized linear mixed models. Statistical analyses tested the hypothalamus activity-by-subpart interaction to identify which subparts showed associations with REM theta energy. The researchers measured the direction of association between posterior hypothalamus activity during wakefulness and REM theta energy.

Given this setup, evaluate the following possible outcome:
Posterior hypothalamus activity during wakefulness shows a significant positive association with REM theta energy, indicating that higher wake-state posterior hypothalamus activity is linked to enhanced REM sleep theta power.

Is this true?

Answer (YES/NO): NO